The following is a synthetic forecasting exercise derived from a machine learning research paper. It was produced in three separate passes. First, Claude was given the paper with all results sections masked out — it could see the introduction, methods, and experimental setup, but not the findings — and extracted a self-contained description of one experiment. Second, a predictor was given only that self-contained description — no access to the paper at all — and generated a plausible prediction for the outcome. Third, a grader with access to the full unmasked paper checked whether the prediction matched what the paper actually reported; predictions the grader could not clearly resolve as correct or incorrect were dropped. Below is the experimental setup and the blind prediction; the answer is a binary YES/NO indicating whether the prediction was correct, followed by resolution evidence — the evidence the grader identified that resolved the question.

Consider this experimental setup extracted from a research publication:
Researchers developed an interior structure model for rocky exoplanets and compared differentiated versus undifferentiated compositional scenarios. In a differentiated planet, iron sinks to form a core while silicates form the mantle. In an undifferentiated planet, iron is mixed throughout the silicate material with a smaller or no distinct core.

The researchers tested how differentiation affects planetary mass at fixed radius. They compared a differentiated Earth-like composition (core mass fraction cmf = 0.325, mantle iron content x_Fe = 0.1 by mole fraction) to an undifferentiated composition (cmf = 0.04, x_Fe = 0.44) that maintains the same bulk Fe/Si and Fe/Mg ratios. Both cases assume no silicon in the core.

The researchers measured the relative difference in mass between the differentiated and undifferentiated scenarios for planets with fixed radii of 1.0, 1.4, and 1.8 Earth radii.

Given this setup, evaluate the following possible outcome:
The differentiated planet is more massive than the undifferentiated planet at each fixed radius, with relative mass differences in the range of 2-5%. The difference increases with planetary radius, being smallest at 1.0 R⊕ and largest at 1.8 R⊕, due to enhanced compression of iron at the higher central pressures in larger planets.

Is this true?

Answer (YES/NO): NO